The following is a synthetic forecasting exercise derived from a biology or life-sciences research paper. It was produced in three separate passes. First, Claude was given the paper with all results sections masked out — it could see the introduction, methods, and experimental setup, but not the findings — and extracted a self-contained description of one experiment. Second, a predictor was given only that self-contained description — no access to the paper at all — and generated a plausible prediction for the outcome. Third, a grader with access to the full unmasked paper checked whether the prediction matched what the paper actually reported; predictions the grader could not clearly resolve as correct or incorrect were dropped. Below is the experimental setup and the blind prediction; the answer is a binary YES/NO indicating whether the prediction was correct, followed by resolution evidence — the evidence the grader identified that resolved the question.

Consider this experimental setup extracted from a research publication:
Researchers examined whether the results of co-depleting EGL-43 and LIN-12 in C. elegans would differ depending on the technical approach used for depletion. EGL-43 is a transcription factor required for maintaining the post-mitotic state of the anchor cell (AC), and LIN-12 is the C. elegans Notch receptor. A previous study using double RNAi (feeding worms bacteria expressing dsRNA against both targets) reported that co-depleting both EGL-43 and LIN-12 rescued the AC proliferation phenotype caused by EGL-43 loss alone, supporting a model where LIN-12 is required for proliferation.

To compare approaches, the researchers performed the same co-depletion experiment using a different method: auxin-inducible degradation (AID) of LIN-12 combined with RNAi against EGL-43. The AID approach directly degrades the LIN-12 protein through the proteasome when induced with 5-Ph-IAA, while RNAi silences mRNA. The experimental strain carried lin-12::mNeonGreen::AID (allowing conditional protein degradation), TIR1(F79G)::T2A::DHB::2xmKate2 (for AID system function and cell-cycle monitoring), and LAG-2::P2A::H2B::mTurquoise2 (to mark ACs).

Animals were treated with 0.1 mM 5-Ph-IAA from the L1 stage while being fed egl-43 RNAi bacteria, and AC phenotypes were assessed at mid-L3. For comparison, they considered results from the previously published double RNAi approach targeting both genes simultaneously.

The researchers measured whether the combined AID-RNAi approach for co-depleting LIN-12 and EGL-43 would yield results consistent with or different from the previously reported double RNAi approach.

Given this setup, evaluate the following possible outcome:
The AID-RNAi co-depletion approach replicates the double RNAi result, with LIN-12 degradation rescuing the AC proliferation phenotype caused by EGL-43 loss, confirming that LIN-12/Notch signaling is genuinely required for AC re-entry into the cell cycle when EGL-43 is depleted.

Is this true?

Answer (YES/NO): NO